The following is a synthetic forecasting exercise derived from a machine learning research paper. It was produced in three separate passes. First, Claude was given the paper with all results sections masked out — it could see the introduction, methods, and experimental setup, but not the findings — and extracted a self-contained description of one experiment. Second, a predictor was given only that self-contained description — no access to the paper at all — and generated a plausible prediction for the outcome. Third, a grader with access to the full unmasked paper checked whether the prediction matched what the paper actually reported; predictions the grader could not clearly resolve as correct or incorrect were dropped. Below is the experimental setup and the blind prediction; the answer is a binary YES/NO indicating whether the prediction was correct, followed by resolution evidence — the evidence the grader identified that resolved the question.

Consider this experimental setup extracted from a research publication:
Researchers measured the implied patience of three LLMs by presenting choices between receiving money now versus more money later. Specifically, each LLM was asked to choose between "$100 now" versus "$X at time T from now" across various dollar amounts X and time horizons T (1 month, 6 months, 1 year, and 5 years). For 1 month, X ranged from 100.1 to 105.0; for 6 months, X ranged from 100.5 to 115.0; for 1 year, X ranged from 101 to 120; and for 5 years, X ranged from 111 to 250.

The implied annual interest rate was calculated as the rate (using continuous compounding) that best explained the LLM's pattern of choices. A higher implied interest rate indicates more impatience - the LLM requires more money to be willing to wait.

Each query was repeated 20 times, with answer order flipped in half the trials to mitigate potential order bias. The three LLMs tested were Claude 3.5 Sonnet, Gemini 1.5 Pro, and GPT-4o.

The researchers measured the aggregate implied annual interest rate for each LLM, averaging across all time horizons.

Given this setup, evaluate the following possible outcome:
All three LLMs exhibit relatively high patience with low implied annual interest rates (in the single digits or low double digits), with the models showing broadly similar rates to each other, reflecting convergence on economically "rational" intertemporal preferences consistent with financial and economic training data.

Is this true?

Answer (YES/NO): NO